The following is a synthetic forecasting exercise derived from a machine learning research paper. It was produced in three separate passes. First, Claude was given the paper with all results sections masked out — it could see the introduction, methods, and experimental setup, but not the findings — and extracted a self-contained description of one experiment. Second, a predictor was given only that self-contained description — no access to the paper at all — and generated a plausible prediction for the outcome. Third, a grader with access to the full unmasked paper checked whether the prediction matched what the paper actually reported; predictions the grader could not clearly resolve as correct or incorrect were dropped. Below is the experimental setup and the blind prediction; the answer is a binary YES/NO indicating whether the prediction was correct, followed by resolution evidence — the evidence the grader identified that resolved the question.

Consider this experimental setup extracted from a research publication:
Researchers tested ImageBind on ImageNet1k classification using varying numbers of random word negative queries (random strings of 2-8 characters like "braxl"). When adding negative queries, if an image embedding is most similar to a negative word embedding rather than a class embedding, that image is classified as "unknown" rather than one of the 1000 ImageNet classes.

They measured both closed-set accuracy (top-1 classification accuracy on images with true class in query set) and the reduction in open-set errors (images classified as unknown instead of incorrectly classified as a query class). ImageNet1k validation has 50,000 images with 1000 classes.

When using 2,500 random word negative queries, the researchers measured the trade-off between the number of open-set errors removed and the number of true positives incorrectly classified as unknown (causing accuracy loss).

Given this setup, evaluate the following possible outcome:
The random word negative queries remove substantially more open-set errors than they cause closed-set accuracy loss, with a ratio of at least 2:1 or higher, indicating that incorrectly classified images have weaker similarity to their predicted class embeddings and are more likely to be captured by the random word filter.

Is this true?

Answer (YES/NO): YES